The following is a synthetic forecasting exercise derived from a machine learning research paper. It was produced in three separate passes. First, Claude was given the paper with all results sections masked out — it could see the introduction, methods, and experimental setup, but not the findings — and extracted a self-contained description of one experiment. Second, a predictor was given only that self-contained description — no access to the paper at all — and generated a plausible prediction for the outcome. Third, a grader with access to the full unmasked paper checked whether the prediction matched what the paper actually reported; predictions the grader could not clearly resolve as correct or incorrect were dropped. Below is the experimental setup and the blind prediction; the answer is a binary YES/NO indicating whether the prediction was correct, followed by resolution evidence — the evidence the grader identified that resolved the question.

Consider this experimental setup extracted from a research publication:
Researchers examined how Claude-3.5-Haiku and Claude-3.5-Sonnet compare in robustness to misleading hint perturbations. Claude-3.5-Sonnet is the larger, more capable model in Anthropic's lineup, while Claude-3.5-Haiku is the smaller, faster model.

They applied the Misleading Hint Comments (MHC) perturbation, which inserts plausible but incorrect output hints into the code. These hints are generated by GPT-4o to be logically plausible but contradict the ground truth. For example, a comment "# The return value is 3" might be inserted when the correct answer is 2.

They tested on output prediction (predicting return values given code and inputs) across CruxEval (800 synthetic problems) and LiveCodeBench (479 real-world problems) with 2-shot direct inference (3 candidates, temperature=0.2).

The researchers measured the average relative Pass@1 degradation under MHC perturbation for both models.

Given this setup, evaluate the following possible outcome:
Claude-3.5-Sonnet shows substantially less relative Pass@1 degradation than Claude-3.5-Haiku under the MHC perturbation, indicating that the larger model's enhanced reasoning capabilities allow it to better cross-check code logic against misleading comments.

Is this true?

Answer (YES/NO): YES